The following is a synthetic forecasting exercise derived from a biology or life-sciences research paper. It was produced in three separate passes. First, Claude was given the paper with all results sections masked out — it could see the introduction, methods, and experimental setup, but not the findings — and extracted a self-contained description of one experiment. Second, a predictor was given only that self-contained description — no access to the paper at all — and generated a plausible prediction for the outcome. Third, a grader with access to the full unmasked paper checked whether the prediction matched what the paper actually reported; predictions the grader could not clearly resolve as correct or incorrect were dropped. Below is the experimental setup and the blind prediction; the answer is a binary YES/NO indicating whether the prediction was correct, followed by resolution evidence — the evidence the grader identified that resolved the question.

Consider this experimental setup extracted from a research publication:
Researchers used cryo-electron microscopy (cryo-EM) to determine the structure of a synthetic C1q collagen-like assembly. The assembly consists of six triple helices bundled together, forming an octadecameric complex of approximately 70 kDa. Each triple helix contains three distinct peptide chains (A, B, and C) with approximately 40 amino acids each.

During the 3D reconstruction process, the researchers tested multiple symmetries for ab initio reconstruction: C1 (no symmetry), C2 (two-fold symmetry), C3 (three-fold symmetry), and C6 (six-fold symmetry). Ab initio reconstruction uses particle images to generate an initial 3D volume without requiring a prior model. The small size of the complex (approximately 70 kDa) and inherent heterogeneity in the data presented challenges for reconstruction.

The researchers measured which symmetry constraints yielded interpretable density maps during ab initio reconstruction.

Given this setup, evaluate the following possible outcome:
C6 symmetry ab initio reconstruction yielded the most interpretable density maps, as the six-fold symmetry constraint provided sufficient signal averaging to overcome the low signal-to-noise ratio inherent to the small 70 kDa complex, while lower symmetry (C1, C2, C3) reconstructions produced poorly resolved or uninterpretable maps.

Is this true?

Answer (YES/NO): YES